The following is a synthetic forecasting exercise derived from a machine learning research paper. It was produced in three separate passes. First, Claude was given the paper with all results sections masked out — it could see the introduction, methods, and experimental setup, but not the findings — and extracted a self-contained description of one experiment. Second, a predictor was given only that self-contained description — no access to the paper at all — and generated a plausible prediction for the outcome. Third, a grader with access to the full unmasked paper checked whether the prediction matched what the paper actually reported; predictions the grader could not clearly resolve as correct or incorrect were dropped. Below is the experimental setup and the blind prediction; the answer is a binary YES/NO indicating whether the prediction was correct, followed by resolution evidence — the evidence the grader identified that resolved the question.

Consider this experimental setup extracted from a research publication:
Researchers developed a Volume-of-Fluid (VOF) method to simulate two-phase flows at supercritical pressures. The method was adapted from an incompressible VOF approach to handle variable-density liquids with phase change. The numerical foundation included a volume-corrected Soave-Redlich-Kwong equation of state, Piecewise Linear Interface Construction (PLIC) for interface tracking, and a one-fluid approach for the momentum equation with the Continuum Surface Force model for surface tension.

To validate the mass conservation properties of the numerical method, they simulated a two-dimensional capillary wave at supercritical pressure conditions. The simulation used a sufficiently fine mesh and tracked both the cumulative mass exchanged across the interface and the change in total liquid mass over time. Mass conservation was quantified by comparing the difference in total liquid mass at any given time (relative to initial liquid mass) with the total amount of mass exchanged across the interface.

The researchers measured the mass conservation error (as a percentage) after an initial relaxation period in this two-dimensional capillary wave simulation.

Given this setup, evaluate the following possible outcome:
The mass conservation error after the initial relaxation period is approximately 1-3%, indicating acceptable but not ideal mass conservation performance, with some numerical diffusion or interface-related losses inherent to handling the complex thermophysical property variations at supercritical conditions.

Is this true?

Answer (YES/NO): YES